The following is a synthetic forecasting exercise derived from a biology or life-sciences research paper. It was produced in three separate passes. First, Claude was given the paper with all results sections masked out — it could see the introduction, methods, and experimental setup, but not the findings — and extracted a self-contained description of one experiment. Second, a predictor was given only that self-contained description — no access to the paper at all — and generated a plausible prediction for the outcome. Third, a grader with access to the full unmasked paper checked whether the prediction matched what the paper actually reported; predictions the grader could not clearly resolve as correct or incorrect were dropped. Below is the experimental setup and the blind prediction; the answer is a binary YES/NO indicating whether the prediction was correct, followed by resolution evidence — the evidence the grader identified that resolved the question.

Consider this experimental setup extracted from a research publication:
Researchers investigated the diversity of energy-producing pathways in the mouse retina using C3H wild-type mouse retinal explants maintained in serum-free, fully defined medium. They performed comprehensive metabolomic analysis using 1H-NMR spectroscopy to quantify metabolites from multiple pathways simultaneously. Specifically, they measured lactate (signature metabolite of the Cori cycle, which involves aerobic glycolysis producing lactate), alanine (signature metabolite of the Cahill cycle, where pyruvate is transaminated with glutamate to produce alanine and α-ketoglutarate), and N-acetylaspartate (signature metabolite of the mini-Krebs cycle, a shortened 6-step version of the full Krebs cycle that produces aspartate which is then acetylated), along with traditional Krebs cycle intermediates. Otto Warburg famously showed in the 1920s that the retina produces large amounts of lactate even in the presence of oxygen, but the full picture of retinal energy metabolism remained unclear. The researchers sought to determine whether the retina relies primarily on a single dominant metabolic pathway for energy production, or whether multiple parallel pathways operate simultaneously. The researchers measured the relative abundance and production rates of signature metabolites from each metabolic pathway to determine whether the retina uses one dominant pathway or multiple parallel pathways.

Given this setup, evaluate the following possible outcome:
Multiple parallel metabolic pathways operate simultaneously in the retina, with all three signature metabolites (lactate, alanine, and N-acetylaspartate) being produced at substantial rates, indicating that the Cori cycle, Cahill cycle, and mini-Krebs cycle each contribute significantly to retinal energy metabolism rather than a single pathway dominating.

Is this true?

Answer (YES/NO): NO